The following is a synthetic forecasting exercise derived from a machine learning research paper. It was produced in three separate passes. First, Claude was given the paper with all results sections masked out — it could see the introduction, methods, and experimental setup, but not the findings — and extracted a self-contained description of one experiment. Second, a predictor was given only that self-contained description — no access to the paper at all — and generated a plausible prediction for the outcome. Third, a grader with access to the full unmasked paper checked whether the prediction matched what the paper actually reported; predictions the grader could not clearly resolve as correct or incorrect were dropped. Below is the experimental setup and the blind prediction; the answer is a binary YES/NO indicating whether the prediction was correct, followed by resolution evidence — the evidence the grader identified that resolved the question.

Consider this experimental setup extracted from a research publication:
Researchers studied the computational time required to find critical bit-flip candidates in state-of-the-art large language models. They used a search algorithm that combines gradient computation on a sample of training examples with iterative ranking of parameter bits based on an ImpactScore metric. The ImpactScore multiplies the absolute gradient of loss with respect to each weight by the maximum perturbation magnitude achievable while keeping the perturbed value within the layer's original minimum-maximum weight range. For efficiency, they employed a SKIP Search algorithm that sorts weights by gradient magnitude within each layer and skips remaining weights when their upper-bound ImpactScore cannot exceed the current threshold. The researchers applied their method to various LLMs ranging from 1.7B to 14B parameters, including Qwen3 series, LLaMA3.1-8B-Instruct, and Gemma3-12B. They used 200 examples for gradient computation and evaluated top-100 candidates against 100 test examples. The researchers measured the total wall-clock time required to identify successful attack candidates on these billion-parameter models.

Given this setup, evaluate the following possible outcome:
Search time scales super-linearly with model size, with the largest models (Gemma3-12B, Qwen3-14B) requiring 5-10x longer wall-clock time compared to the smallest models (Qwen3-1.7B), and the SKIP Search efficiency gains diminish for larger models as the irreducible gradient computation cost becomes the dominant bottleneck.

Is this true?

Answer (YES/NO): NO